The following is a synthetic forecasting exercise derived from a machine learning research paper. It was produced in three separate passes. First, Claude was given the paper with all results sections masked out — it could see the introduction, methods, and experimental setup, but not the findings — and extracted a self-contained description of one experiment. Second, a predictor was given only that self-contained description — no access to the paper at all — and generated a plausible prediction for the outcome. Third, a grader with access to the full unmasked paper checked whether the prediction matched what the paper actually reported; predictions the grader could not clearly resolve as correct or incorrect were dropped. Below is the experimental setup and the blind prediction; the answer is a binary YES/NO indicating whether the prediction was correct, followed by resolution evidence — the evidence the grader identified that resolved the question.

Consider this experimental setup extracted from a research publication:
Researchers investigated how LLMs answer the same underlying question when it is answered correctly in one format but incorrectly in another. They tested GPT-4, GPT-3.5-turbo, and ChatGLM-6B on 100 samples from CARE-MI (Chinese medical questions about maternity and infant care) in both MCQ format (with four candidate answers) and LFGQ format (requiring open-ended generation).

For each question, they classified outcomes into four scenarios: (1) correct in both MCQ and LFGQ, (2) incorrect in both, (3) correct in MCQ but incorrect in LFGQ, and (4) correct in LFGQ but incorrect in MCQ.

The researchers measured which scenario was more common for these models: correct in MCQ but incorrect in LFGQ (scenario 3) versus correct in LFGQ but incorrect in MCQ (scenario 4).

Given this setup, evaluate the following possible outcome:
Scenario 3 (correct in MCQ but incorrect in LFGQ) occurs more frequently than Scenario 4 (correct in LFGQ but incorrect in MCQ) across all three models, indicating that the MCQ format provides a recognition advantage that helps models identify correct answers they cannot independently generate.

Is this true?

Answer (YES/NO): YES